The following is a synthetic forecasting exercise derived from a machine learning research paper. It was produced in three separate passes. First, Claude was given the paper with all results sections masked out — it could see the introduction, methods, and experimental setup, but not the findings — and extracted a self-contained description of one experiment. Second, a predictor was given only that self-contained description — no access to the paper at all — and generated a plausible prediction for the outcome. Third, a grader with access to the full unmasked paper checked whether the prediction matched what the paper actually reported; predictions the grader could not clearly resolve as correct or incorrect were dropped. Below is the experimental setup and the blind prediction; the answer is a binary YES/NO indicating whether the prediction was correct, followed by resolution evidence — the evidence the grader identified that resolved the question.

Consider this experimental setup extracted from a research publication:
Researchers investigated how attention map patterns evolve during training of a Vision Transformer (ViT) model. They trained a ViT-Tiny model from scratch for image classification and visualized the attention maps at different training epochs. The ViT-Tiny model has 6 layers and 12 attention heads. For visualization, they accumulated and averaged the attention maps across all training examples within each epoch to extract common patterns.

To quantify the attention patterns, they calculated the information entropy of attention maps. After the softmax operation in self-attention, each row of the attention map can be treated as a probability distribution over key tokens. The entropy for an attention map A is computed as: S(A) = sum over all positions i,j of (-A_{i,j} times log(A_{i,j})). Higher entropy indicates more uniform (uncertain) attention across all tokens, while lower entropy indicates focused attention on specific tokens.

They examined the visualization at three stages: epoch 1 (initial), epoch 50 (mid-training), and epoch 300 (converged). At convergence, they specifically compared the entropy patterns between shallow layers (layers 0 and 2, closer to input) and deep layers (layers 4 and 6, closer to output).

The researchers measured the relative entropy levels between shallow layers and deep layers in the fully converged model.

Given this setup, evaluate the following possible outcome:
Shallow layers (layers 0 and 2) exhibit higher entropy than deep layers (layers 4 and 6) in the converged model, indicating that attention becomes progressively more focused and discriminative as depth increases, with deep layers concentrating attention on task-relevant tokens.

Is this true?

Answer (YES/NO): NO